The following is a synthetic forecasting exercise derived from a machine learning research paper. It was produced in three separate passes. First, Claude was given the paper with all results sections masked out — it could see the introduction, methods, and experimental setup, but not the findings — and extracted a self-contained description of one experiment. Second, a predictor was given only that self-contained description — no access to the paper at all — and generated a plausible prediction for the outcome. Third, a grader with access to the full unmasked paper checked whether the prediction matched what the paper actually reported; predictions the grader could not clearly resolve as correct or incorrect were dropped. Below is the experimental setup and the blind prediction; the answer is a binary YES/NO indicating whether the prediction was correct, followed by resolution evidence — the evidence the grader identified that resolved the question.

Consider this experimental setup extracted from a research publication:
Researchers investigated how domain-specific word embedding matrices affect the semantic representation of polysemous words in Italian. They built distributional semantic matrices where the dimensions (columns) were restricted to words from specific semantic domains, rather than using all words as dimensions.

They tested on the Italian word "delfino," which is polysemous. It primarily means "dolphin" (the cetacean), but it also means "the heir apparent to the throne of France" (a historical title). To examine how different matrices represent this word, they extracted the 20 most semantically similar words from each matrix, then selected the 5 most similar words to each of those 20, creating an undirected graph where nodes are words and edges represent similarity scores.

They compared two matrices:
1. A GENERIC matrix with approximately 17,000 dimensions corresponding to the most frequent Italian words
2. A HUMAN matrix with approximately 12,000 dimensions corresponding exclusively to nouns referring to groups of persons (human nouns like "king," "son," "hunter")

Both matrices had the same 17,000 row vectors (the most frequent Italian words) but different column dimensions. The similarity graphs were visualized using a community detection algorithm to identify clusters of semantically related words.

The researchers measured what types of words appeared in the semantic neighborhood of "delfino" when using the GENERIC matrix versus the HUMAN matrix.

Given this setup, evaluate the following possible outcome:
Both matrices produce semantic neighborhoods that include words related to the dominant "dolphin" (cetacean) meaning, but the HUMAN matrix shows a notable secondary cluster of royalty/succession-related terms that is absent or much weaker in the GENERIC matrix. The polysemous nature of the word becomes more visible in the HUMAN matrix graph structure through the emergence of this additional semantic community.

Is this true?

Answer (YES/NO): NO